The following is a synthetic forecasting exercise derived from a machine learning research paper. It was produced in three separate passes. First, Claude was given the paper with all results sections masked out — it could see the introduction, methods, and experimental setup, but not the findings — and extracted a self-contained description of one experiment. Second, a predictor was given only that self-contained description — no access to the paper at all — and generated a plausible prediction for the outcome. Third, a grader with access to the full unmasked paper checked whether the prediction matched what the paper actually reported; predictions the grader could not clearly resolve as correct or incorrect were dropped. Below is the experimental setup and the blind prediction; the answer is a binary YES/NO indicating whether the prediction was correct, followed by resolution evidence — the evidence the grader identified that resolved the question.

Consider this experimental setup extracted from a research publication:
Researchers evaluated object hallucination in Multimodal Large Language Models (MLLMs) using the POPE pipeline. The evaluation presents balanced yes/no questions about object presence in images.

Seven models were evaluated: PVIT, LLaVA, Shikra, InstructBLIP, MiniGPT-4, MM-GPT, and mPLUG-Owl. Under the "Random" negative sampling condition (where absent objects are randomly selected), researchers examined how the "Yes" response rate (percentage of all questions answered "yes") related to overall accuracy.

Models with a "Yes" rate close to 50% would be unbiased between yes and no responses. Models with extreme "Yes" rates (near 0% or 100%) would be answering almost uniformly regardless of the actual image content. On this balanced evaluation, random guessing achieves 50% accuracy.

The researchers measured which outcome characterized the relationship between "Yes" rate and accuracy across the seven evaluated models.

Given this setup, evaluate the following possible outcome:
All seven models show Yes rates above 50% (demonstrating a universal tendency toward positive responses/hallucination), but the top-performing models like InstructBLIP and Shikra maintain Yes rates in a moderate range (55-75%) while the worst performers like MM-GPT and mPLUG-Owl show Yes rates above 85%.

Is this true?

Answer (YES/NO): NO